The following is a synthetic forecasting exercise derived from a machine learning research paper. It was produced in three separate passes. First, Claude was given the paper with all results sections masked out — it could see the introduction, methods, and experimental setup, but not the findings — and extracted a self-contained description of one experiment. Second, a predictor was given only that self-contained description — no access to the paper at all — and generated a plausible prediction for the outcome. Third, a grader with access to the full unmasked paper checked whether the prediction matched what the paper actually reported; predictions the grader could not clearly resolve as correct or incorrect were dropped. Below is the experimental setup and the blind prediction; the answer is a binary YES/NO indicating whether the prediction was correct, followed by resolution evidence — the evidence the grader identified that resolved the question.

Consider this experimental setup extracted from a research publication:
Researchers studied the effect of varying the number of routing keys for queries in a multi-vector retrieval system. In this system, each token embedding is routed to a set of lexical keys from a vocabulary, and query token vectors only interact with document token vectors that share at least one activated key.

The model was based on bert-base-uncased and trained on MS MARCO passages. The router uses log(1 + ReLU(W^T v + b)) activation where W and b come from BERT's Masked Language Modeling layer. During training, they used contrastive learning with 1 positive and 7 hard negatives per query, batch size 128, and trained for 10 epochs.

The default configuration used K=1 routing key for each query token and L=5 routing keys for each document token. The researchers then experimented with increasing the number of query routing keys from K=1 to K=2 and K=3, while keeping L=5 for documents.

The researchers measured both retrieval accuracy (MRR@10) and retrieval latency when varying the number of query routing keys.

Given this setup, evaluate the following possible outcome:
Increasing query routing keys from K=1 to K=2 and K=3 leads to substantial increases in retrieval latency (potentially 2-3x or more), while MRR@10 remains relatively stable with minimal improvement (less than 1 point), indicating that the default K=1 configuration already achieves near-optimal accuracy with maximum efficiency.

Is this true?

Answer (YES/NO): NO